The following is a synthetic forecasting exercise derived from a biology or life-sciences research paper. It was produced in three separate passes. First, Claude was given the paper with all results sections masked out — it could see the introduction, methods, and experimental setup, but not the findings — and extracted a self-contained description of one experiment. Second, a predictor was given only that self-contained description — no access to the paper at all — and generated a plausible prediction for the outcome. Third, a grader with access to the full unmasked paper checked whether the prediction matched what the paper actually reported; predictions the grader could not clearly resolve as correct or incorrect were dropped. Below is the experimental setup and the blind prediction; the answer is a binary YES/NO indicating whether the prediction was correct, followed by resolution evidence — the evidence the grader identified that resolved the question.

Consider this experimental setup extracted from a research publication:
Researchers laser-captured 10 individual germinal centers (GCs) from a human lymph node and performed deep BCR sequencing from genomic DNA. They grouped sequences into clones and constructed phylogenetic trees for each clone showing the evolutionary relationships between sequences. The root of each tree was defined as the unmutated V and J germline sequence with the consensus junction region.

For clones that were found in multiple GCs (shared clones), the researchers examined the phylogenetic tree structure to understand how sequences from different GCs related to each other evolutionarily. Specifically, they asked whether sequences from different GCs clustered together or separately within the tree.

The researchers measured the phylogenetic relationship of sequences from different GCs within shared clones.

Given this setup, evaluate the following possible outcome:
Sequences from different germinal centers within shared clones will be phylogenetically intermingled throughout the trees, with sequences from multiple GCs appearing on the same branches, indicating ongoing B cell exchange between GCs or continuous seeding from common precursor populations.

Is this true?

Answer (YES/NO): NO